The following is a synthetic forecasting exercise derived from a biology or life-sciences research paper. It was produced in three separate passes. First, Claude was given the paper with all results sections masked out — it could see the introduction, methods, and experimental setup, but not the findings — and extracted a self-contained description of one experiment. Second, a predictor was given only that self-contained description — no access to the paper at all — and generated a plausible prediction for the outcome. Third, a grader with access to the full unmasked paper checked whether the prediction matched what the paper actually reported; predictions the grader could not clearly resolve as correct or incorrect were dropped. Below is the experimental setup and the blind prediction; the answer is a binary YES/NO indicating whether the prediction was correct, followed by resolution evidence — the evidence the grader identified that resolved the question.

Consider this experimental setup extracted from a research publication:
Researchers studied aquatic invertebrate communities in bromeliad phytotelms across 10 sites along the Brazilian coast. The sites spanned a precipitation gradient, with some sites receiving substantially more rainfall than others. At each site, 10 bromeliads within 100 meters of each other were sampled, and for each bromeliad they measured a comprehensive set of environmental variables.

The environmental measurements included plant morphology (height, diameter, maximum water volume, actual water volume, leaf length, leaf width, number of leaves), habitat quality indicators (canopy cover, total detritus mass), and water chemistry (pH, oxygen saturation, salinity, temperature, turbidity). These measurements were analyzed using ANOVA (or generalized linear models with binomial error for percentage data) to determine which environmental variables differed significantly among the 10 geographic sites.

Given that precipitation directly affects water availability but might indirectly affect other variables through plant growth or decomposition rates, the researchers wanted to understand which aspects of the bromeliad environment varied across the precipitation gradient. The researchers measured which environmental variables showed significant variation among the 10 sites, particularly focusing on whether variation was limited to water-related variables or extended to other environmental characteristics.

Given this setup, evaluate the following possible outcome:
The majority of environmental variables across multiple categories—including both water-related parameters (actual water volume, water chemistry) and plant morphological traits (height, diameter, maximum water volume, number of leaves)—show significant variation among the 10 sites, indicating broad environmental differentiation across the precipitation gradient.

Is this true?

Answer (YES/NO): NO